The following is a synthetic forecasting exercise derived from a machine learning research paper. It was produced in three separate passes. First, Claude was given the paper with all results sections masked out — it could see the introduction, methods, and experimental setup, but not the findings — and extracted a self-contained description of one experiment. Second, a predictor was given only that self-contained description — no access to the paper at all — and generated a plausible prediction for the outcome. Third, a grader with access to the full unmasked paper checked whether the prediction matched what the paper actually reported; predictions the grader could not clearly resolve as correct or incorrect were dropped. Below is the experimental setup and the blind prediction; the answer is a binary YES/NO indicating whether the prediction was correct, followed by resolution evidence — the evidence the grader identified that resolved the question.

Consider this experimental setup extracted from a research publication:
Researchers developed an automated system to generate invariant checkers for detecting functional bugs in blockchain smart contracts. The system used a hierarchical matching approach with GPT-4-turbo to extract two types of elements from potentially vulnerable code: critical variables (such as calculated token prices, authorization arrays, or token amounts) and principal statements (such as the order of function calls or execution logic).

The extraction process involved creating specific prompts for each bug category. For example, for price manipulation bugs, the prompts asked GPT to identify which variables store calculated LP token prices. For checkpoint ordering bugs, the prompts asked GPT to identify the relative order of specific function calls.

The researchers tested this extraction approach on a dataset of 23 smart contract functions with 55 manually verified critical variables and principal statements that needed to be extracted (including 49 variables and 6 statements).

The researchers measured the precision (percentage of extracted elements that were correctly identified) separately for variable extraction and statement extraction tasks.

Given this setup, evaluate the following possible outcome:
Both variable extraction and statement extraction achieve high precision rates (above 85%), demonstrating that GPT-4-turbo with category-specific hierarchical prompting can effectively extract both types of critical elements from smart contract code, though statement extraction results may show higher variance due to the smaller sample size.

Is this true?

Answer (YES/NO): NO